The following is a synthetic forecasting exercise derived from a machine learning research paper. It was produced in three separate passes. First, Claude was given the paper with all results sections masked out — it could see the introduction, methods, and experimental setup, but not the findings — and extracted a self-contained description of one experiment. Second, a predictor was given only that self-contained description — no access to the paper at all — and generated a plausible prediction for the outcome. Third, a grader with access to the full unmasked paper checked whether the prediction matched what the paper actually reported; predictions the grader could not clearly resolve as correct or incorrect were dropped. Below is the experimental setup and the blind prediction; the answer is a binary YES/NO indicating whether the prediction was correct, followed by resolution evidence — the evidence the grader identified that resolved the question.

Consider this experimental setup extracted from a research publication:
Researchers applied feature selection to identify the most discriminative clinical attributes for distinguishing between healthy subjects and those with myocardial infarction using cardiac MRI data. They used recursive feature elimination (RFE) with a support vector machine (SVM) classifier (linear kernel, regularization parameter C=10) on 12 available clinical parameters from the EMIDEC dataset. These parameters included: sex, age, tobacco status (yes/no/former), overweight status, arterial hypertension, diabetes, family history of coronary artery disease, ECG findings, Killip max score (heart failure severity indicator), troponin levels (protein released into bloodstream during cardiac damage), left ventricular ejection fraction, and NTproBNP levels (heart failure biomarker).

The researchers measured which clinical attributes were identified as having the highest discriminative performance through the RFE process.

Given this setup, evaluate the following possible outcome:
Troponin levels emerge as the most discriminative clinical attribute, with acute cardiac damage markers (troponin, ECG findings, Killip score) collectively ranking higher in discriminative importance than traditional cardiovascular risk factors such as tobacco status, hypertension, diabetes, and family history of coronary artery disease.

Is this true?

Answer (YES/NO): NO